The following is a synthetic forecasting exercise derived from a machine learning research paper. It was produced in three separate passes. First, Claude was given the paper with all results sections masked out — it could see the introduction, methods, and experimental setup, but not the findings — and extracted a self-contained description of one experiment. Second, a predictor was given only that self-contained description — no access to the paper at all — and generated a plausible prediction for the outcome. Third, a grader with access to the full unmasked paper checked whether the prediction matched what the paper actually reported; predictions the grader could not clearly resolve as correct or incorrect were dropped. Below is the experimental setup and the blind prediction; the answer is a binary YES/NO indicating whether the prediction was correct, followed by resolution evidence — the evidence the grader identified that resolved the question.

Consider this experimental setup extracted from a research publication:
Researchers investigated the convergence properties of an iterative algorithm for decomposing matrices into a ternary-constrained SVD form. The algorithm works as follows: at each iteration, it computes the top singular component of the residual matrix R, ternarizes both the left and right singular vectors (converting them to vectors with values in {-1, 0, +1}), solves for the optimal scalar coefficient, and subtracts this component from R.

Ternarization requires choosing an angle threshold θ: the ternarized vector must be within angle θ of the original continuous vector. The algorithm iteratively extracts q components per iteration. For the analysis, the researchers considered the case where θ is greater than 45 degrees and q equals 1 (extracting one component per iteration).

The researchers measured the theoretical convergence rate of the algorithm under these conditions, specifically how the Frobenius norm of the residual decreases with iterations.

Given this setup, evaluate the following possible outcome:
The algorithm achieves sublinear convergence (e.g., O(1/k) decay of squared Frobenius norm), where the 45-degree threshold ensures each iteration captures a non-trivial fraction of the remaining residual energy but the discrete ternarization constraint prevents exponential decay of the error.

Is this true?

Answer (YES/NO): NO